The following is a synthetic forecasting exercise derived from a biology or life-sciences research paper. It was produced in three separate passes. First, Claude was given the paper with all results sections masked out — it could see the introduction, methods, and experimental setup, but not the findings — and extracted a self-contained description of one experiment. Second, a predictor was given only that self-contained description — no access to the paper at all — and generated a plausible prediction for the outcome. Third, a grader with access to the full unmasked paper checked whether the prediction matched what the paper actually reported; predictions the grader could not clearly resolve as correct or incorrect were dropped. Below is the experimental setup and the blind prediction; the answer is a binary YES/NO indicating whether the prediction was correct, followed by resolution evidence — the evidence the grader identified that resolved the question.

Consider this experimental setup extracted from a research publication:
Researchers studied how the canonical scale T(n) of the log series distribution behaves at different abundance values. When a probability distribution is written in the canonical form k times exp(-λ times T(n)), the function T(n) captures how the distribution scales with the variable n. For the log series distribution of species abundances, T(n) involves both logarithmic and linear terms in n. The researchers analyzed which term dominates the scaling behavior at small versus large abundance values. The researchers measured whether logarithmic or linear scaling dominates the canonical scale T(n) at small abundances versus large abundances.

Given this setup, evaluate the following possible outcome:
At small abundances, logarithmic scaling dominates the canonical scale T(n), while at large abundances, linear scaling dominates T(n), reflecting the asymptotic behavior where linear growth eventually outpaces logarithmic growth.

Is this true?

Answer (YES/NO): YES